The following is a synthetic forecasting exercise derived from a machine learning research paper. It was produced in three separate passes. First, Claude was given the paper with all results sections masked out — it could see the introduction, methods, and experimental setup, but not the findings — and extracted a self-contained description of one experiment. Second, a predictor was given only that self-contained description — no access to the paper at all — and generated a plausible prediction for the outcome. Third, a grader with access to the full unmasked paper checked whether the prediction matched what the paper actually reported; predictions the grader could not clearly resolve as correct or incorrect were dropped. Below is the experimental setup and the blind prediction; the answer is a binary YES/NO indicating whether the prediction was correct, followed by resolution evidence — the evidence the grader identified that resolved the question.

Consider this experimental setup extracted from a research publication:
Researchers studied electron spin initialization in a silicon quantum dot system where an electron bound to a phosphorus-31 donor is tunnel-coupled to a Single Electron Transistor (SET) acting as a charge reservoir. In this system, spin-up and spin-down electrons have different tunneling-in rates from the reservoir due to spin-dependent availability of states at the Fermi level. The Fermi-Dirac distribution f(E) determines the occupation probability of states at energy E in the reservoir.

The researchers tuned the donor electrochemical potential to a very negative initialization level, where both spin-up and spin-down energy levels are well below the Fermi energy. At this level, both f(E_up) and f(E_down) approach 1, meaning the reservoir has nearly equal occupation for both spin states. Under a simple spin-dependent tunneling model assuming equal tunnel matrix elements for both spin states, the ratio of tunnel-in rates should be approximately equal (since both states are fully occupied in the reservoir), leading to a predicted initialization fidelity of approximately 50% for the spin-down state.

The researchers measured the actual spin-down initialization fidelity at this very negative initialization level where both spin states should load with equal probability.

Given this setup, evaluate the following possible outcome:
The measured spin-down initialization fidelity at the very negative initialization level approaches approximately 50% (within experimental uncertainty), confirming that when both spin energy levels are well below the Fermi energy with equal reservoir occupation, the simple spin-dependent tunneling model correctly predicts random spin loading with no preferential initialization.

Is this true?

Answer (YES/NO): NO